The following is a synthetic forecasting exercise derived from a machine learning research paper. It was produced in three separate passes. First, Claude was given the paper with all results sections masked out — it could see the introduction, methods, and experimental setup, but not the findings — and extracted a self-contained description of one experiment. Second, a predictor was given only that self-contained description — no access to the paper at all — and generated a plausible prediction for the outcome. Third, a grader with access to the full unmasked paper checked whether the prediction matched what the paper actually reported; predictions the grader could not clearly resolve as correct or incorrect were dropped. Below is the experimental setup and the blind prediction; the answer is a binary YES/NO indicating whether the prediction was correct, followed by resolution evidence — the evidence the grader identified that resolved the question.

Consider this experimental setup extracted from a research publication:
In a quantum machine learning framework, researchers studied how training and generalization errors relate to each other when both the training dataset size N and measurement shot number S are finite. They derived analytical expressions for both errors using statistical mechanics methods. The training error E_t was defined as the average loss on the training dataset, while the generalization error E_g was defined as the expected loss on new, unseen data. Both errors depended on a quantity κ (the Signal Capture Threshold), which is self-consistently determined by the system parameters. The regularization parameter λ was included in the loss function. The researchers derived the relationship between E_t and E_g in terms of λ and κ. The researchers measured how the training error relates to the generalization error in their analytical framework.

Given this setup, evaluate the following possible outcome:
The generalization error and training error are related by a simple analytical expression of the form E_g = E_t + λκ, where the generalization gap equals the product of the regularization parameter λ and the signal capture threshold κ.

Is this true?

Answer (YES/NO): NO